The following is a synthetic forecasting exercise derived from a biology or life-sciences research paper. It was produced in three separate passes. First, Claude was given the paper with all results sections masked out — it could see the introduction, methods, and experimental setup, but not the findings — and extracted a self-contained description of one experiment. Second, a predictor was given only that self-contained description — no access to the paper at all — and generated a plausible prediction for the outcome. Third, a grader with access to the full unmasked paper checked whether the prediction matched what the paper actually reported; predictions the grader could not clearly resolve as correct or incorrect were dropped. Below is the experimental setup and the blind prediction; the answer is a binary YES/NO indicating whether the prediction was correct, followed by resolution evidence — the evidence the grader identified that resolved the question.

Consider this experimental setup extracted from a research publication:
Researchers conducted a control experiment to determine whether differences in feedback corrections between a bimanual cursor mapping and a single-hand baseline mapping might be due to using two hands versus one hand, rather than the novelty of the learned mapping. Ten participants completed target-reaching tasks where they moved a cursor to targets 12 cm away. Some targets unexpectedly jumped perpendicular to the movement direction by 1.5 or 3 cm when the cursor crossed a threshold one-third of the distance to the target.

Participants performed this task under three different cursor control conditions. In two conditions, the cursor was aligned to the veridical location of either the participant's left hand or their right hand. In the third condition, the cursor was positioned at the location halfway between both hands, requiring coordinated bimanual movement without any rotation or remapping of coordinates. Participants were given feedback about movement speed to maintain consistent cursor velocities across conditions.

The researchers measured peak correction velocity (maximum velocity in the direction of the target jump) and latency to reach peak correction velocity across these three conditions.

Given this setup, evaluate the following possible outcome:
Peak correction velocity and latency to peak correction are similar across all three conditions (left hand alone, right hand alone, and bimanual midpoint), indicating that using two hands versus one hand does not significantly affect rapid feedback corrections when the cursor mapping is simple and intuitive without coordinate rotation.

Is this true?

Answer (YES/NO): NO